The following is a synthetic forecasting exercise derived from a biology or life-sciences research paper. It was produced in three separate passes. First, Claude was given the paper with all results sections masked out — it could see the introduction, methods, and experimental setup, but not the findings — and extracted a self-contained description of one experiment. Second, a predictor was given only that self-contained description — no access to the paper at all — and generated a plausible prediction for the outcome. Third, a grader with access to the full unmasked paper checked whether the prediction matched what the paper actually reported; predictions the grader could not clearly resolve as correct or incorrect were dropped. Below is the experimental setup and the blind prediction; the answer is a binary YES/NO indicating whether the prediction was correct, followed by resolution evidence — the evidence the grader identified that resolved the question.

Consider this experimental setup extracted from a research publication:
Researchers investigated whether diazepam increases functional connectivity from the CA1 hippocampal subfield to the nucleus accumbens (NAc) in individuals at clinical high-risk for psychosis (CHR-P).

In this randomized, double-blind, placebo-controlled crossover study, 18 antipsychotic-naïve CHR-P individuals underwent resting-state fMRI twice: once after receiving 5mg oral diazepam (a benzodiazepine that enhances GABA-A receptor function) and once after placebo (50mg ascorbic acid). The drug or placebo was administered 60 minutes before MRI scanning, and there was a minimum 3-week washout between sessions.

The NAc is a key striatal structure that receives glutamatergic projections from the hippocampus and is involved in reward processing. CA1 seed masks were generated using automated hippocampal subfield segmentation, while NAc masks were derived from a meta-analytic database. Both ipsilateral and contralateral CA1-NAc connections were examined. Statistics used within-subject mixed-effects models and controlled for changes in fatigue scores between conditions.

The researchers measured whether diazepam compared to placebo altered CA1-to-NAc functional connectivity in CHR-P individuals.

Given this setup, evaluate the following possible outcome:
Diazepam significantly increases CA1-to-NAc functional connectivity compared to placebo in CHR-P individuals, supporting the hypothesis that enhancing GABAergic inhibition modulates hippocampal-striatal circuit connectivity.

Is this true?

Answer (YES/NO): NO